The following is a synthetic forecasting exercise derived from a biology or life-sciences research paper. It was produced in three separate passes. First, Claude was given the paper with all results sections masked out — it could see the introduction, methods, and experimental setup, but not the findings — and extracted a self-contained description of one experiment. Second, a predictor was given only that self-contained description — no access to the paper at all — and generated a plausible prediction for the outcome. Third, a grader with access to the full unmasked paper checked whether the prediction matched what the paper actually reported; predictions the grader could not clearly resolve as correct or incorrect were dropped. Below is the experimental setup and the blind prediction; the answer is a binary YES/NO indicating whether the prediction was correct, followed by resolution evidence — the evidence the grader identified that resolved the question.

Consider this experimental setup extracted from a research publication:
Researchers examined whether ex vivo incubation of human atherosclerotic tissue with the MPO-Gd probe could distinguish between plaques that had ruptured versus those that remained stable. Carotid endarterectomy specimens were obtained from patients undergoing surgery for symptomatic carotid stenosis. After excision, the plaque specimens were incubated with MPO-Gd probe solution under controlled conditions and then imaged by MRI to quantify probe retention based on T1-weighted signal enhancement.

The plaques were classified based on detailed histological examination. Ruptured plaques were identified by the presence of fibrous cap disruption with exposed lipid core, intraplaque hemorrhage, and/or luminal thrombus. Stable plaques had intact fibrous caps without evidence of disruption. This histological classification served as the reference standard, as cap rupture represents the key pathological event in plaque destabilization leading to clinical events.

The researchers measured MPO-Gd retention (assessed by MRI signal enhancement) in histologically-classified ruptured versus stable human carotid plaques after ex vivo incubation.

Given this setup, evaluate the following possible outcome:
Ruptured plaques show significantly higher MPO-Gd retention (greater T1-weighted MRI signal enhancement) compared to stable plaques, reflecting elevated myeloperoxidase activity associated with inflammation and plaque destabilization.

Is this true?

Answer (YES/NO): YES